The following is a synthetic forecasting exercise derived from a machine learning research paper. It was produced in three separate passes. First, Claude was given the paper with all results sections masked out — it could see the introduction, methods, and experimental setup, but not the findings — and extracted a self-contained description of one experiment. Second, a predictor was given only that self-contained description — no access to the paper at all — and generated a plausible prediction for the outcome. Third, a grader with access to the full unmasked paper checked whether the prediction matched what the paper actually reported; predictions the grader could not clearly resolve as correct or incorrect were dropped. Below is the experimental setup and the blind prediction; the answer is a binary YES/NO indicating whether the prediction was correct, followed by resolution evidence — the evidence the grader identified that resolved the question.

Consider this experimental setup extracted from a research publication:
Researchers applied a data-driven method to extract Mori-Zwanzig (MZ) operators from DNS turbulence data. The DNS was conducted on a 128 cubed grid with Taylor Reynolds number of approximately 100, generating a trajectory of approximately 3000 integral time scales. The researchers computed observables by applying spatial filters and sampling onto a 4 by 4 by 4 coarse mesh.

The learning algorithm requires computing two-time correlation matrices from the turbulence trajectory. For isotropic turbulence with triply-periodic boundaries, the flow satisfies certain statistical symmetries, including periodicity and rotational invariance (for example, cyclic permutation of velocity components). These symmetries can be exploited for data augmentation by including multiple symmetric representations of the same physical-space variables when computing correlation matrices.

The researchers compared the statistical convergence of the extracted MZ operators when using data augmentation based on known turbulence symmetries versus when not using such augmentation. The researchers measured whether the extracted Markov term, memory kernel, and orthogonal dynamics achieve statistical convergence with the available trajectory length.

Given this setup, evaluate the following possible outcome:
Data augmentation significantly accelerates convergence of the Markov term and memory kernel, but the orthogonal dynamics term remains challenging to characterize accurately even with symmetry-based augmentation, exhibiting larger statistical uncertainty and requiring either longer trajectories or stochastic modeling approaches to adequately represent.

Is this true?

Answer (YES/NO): NO